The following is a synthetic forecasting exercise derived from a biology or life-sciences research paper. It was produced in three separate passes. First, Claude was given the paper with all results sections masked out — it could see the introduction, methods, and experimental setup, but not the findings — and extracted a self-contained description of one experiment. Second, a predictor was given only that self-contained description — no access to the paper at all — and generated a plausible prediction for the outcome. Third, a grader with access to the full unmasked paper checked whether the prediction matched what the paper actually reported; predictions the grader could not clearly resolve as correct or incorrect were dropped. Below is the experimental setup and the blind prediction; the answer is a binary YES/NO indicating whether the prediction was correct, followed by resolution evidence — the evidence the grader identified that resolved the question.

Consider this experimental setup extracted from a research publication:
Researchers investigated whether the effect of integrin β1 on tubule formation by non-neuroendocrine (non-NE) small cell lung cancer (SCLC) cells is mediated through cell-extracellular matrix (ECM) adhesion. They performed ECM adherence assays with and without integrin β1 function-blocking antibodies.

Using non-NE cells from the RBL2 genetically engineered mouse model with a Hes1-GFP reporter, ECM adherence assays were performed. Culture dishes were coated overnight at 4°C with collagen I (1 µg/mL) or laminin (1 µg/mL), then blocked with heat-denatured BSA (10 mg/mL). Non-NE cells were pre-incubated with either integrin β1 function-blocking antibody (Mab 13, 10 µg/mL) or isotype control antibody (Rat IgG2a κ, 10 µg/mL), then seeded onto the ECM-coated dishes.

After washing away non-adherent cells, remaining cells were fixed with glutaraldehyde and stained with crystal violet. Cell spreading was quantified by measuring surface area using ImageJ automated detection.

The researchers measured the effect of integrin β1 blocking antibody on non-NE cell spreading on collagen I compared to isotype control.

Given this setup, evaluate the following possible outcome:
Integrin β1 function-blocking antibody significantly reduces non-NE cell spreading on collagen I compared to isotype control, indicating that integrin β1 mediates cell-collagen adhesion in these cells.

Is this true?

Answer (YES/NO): YES